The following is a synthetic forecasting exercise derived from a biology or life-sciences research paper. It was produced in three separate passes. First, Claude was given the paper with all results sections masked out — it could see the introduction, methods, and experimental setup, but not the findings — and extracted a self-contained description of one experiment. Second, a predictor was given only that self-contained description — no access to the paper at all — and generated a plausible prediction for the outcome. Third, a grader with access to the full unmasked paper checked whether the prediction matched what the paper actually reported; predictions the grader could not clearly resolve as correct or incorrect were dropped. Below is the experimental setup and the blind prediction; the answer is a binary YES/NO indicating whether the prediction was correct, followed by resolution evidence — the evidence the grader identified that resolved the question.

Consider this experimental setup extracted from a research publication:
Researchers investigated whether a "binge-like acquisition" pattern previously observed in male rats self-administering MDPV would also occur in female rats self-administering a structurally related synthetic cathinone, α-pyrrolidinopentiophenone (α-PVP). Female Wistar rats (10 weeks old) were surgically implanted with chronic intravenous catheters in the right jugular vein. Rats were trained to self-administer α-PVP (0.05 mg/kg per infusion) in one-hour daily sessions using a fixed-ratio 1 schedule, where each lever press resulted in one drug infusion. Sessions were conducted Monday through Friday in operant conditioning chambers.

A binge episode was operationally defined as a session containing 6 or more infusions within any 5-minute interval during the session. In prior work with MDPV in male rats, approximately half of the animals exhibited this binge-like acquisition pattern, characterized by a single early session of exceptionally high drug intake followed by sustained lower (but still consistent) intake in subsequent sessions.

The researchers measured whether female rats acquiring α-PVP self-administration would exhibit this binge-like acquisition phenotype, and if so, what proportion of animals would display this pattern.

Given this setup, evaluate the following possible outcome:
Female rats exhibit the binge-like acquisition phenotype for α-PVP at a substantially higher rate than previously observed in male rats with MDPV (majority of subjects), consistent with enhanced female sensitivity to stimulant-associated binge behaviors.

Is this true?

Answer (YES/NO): NO